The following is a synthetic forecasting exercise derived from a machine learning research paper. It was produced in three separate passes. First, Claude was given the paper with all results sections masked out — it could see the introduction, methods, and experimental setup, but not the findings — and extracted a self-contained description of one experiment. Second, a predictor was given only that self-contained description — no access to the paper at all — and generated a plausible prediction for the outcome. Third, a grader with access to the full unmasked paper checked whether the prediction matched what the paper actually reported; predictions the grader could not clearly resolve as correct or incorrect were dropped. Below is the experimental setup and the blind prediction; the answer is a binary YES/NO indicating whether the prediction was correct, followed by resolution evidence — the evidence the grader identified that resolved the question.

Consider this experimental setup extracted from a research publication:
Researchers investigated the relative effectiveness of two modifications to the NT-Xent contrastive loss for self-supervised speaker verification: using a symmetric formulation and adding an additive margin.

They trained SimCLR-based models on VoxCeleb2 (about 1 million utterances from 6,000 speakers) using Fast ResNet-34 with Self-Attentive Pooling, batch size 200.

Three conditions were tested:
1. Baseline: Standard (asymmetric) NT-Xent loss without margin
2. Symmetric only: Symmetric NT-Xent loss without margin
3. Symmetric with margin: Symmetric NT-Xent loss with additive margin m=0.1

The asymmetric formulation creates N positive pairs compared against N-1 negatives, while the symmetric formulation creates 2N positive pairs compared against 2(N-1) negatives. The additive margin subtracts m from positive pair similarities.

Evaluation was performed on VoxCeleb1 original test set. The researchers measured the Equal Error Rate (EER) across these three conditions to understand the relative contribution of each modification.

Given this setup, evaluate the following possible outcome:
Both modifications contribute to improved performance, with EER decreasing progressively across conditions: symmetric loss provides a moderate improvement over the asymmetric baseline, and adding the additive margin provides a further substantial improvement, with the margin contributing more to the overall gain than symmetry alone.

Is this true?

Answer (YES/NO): NO